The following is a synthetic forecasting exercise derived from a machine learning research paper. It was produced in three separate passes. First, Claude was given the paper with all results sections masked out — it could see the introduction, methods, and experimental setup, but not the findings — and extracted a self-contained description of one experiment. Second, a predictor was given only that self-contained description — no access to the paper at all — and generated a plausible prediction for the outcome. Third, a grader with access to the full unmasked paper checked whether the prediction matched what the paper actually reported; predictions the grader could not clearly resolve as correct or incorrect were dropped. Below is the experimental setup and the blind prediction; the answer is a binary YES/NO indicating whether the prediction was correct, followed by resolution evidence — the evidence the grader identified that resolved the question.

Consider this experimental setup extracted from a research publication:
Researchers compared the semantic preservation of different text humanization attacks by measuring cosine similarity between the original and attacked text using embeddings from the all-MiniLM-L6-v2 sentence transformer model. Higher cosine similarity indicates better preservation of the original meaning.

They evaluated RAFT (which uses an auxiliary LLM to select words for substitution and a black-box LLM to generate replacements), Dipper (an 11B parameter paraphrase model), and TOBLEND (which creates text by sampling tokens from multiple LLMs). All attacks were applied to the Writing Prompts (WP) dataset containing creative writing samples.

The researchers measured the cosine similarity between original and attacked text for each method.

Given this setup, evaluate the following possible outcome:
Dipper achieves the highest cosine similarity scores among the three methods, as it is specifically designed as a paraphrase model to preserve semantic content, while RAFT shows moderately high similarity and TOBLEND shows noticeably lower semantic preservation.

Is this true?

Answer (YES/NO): NO